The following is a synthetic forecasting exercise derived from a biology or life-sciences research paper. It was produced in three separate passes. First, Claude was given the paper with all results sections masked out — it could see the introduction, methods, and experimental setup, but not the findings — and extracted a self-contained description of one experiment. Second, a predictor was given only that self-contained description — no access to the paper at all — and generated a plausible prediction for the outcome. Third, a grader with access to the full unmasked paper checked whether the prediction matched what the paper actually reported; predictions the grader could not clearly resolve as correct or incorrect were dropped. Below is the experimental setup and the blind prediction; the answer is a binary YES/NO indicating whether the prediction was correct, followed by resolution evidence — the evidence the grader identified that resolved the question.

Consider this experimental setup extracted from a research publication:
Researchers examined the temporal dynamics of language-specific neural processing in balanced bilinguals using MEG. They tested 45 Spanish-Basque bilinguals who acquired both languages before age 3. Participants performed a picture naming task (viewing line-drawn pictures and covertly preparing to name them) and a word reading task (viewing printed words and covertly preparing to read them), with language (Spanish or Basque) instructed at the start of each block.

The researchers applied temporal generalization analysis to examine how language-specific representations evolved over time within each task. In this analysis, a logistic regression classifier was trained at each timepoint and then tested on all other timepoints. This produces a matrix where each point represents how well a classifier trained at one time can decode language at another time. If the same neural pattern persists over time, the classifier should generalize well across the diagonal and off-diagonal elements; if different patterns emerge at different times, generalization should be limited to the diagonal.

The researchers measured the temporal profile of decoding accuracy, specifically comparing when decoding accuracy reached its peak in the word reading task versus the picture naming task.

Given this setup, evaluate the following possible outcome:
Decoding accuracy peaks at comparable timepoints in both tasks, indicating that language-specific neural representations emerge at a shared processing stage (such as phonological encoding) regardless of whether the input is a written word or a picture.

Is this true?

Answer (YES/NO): NO